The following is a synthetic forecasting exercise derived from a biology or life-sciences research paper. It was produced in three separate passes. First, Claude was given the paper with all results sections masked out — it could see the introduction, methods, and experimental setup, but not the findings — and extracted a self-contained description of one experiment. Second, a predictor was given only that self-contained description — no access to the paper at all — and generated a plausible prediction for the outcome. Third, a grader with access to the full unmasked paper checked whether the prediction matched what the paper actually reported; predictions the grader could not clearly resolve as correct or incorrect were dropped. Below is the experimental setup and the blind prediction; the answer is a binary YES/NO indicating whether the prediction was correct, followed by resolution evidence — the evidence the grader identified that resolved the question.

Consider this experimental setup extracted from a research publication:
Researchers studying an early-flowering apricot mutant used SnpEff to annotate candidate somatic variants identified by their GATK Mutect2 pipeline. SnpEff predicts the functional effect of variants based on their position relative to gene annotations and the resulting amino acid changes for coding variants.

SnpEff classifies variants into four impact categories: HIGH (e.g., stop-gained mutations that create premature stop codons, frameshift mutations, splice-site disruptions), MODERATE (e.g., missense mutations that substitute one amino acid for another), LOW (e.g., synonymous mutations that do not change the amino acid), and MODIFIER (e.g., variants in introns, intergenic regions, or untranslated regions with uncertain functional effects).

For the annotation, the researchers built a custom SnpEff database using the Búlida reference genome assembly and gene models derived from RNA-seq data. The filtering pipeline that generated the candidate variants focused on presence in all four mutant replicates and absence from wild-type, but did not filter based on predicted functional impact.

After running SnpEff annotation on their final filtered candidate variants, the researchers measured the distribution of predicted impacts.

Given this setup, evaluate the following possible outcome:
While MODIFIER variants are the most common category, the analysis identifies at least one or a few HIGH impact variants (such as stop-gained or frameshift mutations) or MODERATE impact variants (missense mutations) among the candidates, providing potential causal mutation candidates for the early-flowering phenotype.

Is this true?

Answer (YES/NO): YES